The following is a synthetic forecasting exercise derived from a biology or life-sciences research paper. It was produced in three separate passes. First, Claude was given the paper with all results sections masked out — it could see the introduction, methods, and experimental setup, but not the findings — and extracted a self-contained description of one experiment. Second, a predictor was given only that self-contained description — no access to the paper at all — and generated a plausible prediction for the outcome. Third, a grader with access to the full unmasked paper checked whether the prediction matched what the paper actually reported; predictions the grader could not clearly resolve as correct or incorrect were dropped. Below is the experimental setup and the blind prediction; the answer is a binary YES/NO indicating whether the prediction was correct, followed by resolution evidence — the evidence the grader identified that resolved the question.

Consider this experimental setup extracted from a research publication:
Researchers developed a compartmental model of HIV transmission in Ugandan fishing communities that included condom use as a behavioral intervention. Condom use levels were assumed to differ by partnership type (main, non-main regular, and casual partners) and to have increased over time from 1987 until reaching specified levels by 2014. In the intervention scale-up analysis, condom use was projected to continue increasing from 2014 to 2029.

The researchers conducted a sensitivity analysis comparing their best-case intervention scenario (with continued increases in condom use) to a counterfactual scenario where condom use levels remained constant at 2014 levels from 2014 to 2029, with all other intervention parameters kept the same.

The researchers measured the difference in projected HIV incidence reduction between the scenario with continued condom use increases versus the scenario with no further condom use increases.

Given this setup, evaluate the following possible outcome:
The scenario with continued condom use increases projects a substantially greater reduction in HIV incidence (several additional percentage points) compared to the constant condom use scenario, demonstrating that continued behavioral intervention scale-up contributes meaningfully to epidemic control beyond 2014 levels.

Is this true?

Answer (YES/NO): YES